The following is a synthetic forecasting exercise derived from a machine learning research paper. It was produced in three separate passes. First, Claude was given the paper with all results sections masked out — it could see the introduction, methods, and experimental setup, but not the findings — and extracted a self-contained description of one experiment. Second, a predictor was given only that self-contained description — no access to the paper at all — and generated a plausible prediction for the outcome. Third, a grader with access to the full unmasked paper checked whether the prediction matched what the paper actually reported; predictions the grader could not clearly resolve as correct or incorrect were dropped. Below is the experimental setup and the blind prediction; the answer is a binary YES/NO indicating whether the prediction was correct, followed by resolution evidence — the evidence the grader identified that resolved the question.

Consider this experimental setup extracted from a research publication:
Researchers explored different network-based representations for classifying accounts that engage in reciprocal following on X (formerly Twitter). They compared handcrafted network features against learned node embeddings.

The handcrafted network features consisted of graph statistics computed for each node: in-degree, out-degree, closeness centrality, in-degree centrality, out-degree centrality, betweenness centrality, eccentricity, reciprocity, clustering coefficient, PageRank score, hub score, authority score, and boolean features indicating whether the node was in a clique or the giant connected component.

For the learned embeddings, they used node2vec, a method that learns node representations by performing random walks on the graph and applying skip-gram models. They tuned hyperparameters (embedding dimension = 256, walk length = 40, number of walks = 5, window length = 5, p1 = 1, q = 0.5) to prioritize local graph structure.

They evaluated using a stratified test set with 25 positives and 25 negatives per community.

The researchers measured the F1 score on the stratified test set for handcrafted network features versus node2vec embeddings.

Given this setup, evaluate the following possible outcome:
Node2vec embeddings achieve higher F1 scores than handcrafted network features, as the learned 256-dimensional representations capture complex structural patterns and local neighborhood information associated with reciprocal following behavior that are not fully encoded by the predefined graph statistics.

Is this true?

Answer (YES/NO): NO